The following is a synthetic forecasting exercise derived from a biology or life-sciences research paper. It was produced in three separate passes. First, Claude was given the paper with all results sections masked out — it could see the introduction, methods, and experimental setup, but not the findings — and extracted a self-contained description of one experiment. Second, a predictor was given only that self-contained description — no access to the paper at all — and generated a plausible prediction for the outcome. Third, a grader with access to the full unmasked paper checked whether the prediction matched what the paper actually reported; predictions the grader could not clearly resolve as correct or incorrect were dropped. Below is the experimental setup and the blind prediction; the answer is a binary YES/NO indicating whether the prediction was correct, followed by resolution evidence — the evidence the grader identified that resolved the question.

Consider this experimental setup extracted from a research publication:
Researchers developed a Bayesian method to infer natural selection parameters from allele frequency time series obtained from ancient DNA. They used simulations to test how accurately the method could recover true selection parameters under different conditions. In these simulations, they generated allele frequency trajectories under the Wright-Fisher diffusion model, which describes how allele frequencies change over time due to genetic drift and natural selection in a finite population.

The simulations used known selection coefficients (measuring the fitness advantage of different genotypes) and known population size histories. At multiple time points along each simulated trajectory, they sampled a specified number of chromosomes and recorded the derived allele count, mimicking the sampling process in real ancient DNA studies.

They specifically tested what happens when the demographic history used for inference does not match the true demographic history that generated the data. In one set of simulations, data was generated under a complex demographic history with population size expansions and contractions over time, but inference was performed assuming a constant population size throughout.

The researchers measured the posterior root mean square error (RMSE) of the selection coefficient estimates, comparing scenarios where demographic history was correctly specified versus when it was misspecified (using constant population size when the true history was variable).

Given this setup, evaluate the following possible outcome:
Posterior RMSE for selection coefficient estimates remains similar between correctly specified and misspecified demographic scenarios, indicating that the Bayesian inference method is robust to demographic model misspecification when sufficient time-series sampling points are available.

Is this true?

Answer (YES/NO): NO